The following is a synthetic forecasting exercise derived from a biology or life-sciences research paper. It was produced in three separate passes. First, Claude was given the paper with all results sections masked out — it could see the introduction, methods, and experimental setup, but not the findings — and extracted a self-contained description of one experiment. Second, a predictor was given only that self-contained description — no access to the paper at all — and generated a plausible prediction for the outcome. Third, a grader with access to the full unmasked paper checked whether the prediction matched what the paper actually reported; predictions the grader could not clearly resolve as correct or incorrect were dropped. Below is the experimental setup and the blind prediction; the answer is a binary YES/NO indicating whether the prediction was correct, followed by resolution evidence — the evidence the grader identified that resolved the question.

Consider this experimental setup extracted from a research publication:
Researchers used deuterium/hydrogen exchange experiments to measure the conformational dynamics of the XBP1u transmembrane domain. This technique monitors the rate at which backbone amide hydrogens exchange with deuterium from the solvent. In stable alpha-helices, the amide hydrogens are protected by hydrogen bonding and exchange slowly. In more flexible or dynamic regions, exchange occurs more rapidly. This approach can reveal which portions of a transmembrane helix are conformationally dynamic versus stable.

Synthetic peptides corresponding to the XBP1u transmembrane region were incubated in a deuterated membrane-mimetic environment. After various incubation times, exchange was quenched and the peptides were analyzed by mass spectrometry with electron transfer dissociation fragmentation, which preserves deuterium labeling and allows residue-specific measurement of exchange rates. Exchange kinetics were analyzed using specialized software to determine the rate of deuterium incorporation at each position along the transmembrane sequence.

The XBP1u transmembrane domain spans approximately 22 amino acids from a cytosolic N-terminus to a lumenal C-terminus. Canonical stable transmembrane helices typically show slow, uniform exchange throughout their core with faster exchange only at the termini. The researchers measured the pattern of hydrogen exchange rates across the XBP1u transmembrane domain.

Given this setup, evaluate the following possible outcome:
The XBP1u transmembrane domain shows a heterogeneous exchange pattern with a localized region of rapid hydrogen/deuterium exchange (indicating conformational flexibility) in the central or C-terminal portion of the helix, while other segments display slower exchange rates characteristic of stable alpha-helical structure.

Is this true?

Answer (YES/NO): NO